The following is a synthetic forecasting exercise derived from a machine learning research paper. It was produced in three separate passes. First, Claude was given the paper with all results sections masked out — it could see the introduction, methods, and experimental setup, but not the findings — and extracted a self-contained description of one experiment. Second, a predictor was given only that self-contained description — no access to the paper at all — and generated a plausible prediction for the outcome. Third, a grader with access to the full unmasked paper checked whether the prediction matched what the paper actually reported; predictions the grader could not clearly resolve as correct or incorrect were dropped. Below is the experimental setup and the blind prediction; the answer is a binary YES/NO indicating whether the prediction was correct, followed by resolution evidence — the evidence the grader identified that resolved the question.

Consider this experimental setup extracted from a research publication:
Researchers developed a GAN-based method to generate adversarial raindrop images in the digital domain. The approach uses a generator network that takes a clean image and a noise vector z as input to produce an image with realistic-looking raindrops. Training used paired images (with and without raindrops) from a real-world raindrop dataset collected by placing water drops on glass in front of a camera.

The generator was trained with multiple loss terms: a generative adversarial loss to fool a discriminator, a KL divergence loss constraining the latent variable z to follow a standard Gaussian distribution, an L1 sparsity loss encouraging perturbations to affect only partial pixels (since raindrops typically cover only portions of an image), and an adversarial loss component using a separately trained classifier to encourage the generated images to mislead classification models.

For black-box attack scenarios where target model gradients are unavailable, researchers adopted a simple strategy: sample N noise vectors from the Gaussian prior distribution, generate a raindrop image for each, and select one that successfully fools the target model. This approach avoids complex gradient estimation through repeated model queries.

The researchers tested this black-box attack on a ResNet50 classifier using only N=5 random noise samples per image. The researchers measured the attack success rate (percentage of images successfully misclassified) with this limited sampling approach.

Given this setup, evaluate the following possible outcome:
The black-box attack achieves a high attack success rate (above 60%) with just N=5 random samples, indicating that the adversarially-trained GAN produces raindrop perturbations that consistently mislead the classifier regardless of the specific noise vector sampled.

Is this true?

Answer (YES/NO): NO